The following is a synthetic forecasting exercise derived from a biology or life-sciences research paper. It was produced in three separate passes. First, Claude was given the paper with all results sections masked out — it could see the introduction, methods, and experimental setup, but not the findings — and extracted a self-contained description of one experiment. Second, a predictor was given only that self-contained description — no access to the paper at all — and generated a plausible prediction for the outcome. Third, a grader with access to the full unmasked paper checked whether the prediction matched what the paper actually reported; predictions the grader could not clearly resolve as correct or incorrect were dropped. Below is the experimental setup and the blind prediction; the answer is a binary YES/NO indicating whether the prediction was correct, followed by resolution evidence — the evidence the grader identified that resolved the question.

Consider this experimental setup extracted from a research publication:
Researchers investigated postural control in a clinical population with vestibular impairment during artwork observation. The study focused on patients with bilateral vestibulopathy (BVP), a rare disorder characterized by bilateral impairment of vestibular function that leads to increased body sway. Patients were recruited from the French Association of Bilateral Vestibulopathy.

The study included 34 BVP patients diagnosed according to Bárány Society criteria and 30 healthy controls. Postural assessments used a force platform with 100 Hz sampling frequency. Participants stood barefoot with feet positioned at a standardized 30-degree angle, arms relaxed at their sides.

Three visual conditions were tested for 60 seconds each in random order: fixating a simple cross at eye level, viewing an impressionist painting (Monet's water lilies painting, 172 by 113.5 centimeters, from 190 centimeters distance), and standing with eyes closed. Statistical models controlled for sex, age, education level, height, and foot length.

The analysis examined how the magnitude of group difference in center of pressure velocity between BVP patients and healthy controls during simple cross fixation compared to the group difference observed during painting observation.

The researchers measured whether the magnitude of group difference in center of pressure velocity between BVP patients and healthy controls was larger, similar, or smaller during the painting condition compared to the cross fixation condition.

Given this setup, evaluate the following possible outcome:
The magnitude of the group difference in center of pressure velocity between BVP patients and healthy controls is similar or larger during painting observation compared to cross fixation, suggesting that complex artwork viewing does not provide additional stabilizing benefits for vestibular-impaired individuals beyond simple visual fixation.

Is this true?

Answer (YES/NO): YES